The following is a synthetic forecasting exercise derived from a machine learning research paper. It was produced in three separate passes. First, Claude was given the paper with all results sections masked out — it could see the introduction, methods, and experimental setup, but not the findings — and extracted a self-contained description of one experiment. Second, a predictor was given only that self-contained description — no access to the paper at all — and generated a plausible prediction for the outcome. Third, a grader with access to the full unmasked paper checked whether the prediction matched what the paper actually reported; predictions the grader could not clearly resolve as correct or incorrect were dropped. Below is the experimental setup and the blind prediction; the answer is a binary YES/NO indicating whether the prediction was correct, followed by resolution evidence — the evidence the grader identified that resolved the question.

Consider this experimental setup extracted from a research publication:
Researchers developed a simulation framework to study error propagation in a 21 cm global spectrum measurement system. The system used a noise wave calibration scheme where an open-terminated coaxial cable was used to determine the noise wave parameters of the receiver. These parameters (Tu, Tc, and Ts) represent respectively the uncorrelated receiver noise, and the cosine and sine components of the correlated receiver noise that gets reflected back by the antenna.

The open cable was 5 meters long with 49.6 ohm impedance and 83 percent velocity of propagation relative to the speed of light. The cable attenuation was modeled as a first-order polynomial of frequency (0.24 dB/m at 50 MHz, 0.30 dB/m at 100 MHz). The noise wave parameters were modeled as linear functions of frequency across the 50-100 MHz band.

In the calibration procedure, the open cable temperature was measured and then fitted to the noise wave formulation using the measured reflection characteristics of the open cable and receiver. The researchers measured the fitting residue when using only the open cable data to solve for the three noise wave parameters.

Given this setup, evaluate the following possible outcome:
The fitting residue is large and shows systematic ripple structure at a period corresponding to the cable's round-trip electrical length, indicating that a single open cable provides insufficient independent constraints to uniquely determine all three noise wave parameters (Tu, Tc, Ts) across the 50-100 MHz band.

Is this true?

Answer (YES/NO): NO